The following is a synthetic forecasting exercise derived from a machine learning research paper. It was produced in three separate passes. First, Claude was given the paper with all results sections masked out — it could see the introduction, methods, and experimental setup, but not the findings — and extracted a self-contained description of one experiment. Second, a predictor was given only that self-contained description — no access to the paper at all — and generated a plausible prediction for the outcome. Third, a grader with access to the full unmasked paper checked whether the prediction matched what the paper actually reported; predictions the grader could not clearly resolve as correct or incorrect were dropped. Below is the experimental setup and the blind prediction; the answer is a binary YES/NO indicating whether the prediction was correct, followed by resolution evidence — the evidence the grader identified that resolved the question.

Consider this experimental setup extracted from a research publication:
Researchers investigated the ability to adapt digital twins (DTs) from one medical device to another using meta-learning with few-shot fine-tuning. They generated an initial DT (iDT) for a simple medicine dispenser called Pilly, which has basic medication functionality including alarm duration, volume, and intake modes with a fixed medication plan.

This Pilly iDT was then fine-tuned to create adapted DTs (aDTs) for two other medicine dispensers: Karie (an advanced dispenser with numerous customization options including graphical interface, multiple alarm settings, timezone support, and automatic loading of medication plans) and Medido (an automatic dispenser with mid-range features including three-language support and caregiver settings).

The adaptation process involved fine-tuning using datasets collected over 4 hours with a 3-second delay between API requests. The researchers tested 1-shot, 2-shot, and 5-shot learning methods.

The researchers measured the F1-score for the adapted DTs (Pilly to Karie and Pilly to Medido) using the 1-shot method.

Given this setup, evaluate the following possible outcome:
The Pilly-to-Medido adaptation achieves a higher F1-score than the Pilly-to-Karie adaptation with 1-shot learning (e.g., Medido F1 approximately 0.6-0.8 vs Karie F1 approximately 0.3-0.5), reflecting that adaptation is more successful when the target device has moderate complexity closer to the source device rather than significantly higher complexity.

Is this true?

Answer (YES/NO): NO